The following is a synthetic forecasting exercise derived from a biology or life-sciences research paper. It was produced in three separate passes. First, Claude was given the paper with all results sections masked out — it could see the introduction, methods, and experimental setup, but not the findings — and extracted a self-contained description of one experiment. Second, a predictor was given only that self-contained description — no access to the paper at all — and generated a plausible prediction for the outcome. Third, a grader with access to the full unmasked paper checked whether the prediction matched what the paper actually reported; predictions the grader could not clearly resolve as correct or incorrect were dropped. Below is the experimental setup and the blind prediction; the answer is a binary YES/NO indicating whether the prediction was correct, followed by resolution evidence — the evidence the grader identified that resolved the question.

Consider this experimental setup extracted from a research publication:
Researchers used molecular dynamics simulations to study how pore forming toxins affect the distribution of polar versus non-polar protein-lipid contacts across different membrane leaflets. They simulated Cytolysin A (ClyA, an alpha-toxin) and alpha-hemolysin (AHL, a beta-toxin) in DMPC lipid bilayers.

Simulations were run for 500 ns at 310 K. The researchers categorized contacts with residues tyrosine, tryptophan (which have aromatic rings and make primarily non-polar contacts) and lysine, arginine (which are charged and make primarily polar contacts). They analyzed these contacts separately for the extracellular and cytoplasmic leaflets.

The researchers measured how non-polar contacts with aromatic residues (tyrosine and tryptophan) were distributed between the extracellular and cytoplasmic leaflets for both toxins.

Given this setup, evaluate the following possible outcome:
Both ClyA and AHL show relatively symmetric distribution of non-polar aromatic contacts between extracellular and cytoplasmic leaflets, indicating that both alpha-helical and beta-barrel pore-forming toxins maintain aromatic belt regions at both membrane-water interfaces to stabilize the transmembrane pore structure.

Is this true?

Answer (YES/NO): NO